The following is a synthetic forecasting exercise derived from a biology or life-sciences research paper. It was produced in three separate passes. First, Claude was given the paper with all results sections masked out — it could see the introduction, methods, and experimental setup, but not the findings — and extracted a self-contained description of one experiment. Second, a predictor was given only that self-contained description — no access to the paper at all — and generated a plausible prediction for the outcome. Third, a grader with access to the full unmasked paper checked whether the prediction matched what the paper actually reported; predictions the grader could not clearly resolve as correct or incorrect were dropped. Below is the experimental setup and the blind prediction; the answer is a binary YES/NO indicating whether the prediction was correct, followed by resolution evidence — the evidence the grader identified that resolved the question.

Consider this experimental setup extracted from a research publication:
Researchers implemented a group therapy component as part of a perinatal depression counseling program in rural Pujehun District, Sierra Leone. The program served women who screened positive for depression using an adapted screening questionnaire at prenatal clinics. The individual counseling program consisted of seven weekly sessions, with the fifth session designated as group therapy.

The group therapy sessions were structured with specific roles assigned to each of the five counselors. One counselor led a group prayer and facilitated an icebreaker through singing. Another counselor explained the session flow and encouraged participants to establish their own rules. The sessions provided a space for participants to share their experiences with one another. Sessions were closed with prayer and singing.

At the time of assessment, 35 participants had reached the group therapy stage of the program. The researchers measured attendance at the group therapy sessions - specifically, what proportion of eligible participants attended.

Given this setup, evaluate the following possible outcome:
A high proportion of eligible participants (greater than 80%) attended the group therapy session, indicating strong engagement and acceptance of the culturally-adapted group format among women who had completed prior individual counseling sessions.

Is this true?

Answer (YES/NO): NO